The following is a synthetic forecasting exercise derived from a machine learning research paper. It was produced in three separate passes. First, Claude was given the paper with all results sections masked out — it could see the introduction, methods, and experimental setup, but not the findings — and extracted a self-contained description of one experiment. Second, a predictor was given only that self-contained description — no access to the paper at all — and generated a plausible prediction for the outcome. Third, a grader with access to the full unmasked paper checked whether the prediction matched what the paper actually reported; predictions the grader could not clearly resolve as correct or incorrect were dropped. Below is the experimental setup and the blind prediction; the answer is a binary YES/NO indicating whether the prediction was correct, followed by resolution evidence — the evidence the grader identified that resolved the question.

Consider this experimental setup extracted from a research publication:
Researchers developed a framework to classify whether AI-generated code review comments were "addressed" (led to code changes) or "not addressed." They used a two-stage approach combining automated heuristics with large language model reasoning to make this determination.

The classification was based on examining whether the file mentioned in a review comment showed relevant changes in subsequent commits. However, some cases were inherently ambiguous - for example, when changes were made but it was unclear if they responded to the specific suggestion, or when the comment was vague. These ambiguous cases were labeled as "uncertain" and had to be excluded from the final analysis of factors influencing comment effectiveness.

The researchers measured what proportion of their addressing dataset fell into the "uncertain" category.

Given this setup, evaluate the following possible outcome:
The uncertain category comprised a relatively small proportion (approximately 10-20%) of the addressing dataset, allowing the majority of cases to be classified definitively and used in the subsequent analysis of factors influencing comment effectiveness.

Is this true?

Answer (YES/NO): NO